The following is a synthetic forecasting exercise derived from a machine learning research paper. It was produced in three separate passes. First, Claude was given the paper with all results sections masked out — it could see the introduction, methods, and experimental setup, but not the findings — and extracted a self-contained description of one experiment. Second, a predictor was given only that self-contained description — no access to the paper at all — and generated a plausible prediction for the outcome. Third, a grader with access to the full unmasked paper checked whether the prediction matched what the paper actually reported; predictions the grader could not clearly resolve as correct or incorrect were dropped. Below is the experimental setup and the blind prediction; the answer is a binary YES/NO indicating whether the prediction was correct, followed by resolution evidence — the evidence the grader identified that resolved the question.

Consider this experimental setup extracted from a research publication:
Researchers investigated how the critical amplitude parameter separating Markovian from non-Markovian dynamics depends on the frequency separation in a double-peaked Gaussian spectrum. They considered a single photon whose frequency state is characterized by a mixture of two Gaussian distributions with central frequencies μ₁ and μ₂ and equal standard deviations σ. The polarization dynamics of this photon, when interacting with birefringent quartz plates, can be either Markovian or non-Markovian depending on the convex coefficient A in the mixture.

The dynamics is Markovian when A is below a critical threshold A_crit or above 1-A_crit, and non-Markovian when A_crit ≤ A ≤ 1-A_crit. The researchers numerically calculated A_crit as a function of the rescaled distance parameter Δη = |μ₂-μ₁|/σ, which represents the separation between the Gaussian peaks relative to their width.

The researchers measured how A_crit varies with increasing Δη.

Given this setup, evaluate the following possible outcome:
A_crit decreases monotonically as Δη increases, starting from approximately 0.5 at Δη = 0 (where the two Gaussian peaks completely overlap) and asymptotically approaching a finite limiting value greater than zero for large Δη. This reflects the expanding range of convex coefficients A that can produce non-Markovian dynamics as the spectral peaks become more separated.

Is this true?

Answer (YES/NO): NO